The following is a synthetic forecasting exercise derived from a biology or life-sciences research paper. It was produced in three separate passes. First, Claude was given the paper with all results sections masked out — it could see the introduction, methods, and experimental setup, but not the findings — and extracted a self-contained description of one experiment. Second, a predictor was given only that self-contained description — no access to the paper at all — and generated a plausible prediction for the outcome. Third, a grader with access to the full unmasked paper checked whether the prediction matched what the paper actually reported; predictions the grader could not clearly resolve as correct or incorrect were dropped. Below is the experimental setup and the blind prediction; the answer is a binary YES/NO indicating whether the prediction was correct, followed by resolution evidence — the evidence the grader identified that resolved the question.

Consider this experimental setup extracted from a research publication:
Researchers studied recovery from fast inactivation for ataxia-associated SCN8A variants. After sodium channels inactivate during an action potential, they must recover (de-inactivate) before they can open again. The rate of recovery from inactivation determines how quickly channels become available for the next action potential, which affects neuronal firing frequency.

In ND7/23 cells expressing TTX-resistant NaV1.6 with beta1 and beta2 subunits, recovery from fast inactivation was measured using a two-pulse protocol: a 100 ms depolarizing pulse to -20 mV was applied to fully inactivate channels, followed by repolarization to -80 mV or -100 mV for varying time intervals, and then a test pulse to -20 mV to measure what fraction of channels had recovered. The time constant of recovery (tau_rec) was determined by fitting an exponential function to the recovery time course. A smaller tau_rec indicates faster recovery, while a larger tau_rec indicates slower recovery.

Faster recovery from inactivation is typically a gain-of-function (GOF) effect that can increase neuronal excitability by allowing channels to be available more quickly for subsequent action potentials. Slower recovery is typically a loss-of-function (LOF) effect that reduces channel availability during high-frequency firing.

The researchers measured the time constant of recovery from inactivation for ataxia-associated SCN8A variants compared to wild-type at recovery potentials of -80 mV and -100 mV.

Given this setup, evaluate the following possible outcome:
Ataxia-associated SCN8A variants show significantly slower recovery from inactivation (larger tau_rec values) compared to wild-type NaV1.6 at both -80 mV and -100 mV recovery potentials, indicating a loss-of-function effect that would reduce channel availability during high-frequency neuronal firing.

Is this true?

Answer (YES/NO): NO